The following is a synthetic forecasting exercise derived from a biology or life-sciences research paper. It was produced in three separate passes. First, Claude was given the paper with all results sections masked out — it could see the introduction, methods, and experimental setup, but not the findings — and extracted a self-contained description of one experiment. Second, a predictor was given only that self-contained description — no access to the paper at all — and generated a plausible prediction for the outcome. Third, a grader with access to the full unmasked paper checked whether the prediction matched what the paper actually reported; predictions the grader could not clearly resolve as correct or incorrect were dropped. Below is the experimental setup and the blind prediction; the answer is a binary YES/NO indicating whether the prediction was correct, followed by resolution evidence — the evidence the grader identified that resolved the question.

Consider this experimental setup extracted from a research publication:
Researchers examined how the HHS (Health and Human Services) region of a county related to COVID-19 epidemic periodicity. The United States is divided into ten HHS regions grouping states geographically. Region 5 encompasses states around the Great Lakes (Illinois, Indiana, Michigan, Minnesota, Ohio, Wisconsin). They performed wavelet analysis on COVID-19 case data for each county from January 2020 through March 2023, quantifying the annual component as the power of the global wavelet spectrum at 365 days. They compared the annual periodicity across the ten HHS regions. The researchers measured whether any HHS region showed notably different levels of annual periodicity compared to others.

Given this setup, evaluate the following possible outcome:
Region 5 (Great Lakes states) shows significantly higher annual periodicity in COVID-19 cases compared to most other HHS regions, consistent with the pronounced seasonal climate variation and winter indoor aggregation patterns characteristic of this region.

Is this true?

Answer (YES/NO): YES